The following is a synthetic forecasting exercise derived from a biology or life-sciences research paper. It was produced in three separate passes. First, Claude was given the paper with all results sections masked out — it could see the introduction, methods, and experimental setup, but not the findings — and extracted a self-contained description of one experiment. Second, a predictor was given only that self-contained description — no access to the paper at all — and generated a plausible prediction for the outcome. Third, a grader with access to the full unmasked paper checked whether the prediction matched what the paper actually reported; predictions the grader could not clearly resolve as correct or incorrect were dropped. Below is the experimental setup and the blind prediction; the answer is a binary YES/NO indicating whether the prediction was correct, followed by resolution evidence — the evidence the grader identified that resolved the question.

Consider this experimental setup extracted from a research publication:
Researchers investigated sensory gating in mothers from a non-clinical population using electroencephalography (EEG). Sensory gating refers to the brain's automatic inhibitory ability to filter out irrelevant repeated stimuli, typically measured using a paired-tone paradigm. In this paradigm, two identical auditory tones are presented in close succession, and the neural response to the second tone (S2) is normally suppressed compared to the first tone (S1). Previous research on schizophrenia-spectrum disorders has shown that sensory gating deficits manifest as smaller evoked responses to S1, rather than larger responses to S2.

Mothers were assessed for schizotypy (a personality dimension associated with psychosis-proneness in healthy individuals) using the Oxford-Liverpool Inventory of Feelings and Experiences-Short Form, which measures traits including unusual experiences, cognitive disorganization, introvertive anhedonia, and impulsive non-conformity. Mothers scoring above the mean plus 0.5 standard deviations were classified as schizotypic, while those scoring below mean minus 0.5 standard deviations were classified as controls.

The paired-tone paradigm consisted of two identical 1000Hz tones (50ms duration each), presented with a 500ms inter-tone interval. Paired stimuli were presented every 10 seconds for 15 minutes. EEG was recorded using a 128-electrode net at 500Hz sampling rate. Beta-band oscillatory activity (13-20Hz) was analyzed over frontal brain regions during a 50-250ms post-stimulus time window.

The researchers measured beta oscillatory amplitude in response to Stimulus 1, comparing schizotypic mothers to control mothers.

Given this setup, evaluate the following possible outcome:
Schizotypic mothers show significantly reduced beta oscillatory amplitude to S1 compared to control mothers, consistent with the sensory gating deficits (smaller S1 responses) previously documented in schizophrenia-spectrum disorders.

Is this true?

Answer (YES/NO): YES